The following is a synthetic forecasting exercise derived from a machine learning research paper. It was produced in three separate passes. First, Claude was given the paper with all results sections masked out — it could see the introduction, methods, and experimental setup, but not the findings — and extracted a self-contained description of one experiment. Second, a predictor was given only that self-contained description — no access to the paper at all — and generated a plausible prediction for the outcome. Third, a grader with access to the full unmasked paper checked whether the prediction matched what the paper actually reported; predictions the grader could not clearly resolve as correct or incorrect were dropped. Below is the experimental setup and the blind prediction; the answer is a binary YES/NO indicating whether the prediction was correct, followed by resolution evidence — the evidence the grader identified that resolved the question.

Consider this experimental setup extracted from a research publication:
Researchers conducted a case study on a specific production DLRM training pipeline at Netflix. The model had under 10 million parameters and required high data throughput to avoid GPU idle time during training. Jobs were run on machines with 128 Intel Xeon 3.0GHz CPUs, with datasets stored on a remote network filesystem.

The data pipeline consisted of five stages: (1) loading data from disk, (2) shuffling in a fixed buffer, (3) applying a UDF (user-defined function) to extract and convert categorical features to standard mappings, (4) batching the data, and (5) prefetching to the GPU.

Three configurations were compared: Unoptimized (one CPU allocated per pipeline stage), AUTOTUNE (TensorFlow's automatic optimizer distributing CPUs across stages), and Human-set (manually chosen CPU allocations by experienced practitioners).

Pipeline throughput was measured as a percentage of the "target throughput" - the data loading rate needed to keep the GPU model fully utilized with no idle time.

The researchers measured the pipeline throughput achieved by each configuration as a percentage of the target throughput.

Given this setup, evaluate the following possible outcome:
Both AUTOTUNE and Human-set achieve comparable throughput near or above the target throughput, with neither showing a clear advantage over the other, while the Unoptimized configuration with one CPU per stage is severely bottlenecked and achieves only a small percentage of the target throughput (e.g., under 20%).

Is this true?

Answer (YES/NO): NO